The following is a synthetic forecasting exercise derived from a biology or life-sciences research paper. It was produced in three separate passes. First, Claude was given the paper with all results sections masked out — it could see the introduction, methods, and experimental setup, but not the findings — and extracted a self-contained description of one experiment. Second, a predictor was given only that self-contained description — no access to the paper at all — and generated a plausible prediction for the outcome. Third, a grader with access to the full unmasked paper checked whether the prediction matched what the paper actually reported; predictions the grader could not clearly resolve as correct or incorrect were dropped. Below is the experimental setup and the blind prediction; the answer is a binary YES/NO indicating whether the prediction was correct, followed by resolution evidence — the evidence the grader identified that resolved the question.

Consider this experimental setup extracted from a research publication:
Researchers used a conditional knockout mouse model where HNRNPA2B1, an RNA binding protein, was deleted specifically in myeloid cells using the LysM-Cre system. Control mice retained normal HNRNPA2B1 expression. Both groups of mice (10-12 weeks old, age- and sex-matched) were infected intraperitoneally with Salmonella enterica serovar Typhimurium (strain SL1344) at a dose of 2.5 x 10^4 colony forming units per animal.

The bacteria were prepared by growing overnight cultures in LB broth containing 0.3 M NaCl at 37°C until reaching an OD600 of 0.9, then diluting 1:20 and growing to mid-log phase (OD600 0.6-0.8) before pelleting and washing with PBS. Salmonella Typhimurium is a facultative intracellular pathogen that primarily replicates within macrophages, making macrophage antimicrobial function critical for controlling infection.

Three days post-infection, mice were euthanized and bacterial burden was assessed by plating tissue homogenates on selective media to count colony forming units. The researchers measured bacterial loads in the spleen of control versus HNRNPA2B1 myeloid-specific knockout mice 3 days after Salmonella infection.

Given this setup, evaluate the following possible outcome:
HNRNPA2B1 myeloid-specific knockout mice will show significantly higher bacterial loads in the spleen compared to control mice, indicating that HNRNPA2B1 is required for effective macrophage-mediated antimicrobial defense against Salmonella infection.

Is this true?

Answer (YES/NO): YES